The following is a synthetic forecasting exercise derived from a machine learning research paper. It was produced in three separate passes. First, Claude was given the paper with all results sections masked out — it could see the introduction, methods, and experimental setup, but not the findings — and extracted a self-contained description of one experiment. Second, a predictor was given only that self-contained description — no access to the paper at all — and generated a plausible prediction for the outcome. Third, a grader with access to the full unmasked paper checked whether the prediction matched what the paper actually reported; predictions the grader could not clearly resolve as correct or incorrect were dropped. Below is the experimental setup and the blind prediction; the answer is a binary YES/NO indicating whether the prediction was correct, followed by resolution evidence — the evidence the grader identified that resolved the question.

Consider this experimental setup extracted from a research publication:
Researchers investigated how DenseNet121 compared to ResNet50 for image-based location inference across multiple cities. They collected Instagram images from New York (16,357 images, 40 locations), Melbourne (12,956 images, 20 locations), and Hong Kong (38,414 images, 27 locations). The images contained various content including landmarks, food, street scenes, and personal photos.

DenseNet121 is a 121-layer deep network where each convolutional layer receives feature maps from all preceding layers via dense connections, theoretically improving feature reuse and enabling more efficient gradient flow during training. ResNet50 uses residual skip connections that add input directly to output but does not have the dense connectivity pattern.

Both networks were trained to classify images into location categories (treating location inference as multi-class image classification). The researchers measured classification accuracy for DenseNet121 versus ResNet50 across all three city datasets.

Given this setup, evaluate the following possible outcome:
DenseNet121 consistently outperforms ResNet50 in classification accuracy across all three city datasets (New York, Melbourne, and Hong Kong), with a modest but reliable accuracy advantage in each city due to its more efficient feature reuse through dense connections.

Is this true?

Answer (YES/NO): NO